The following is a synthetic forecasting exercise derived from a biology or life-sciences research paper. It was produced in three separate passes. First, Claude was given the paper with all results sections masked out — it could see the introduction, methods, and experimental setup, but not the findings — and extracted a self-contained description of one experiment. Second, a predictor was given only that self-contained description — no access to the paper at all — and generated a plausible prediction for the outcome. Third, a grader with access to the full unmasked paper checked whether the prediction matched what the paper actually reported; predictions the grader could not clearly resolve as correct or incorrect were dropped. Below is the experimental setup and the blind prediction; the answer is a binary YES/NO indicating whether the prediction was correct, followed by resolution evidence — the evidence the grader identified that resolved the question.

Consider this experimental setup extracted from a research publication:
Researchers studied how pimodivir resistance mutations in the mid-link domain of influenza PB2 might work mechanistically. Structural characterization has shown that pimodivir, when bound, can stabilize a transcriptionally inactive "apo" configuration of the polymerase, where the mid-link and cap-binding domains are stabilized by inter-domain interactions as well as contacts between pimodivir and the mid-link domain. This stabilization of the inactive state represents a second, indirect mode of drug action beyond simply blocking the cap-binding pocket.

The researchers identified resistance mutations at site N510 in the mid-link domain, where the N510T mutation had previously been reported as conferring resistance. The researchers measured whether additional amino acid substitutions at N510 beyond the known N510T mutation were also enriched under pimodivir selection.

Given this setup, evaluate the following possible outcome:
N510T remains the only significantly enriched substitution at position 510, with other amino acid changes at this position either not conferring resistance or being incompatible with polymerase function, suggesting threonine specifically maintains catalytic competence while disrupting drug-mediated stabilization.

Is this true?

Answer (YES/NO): NO